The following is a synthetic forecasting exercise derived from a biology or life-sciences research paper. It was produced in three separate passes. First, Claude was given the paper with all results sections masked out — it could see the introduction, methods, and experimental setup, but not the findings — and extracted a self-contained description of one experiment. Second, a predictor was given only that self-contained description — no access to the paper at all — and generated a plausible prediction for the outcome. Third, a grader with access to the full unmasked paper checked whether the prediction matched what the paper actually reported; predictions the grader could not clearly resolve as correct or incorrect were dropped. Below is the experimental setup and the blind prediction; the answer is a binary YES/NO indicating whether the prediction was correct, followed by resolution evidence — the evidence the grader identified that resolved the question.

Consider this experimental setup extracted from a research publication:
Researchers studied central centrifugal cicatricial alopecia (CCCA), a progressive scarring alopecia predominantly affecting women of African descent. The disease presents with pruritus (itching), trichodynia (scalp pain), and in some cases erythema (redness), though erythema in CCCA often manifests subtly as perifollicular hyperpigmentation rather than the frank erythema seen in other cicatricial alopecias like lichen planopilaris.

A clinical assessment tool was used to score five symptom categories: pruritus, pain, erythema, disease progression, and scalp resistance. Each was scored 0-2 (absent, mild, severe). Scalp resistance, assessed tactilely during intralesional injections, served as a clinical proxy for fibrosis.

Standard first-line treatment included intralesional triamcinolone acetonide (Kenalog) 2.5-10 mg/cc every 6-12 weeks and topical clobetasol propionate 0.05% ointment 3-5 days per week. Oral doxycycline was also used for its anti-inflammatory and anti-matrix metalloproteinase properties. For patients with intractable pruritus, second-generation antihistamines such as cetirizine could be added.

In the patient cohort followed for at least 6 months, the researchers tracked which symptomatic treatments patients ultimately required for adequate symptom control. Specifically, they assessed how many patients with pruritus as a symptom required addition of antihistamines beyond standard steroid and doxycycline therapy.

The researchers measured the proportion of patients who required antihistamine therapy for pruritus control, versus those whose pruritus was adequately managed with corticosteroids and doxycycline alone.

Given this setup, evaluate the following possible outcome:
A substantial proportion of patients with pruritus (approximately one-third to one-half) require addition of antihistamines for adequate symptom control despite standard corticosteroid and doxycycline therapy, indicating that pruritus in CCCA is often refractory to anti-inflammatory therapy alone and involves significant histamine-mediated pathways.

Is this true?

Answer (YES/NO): NO